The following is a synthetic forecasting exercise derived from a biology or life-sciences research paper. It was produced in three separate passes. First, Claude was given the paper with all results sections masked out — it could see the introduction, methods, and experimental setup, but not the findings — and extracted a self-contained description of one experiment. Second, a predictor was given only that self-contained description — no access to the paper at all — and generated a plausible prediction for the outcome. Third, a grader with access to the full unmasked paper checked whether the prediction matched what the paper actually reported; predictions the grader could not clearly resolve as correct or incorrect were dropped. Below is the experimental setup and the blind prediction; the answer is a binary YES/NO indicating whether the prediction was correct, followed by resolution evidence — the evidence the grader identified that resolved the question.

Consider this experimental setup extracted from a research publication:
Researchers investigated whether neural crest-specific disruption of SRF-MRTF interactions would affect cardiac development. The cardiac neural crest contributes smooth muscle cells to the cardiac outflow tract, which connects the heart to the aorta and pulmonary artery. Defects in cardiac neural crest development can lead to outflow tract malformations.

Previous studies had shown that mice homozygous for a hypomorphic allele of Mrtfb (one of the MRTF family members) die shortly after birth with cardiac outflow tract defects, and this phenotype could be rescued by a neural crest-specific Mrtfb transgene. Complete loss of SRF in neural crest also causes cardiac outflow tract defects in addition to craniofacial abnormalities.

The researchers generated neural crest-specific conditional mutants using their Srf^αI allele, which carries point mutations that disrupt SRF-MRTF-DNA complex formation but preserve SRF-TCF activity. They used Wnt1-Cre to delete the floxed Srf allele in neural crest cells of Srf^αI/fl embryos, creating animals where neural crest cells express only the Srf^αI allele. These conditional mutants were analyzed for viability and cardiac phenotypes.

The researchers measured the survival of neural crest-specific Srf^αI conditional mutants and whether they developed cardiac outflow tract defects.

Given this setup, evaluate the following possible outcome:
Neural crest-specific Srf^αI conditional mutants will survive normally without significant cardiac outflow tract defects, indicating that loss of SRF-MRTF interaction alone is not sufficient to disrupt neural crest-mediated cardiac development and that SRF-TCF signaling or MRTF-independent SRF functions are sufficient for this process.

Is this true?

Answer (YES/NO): NO